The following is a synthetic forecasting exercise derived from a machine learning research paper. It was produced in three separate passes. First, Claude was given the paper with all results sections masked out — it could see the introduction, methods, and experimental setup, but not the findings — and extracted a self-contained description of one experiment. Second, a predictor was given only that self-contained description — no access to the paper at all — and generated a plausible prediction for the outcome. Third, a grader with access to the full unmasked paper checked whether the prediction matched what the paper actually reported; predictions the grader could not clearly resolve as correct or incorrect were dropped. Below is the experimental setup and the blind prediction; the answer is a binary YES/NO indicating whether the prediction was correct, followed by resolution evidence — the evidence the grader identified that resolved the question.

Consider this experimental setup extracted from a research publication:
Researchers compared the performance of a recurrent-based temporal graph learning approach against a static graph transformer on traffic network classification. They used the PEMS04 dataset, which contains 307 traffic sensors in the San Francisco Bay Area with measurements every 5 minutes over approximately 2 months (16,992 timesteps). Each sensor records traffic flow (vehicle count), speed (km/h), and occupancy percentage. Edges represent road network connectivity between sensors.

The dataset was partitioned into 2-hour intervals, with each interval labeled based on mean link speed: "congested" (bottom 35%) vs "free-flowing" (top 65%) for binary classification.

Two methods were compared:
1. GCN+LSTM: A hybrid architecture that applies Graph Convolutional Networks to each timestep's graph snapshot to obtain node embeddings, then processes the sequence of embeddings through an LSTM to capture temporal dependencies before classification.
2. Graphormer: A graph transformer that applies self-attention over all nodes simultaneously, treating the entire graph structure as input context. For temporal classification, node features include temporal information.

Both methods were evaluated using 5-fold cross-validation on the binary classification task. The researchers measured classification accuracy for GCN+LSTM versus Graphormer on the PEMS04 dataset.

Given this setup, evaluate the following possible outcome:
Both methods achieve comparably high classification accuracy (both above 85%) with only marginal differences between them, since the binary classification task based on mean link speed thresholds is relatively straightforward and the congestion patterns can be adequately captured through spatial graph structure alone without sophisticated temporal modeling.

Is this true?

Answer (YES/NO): YES